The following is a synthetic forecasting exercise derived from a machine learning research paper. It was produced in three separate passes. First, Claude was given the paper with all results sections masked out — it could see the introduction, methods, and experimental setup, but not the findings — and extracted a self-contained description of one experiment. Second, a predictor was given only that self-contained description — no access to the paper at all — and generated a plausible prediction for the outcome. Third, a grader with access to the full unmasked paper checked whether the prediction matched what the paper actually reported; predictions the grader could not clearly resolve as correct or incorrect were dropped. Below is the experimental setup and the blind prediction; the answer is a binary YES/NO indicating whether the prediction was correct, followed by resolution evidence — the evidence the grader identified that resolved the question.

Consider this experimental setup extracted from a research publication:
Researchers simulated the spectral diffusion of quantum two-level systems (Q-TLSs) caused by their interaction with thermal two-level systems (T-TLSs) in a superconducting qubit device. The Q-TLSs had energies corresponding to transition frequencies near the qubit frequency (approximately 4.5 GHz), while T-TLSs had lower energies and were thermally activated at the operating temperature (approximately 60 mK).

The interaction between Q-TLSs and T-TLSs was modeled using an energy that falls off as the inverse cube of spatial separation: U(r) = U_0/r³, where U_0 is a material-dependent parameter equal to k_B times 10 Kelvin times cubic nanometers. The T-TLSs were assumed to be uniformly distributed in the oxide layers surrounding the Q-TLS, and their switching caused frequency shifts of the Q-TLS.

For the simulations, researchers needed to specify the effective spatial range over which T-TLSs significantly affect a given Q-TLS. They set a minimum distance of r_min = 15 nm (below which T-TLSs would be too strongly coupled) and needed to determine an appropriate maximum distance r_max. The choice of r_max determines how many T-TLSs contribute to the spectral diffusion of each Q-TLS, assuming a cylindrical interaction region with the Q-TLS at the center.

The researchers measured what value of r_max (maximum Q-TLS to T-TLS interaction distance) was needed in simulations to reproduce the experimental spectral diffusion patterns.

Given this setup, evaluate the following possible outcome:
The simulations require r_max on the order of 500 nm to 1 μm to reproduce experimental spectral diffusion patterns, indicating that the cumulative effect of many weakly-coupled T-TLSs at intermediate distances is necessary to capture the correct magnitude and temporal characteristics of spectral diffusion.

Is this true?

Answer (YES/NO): NO